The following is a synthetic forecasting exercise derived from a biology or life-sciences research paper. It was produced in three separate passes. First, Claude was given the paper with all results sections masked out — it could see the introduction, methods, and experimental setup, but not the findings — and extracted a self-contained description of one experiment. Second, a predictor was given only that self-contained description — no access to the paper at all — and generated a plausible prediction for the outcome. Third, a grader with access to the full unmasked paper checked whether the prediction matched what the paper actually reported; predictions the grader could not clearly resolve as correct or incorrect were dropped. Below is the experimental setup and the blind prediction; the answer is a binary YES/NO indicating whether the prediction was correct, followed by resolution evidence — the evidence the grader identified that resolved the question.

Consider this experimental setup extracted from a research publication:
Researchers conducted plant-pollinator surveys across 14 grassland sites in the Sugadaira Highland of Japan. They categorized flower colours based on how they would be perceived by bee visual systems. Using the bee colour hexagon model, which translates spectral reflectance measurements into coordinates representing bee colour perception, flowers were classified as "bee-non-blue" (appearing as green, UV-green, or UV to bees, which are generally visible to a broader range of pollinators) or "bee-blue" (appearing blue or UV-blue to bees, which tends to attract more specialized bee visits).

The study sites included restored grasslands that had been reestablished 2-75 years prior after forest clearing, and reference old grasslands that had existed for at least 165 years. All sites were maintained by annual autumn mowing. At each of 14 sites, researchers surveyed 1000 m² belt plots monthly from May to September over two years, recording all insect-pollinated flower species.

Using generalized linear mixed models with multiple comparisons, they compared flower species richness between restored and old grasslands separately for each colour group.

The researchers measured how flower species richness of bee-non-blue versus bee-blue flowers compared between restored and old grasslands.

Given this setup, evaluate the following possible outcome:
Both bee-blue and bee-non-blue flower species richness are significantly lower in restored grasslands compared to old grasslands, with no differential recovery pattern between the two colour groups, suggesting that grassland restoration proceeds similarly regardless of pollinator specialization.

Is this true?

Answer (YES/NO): NO